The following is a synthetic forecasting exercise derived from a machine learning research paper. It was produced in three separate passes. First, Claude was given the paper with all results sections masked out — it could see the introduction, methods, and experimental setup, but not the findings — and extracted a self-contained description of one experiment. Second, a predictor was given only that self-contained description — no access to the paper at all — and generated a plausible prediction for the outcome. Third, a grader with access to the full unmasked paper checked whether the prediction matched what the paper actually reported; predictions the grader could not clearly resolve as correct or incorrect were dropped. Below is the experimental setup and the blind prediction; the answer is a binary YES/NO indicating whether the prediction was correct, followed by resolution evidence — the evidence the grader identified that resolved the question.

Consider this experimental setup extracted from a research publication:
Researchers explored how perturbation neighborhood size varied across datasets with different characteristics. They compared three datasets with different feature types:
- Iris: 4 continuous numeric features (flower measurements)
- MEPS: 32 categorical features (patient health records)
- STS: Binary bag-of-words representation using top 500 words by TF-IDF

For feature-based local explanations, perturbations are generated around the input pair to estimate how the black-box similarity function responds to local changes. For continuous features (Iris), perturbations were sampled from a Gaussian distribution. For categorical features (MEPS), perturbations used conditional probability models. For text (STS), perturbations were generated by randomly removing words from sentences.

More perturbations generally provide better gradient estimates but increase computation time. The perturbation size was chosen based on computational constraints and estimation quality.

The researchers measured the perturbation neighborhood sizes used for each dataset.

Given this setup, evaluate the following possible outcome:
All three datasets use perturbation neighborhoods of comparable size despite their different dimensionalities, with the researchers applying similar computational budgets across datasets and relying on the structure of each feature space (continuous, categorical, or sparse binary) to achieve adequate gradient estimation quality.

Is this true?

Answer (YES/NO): NO